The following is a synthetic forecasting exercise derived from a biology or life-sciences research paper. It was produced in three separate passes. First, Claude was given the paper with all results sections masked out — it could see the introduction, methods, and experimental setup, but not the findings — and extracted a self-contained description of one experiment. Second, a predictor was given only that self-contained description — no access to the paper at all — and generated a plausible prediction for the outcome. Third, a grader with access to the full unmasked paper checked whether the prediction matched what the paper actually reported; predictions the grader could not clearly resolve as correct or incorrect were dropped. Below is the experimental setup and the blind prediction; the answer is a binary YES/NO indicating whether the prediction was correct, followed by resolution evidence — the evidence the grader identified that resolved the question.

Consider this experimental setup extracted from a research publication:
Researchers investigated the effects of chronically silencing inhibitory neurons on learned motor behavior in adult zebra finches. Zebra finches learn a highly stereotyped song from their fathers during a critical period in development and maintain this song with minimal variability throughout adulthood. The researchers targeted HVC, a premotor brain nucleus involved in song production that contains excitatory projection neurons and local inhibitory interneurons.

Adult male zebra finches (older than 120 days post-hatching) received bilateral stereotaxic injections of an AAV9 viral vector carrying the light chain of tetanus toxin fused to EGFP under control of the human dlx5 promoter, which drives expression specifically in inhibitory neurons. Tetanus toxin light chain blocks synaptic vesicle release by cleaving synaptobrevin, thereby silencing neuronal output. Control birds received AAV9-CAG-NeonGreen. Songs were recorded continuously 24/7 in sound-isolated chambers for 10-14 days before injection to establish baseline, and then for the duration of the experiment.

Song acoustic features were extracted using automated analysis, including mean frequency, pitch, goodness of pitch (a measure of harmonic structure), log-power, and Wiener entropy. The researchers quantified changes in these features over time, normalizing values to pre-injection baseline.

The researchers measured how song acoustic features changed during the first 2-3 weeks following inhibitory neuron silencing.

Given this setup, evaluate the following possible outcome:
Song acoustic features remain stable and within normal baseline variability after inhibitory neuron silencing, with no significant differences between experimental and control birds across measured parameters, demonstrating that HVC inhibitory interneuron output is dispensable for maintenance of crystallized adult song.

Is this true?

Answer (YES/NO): NO